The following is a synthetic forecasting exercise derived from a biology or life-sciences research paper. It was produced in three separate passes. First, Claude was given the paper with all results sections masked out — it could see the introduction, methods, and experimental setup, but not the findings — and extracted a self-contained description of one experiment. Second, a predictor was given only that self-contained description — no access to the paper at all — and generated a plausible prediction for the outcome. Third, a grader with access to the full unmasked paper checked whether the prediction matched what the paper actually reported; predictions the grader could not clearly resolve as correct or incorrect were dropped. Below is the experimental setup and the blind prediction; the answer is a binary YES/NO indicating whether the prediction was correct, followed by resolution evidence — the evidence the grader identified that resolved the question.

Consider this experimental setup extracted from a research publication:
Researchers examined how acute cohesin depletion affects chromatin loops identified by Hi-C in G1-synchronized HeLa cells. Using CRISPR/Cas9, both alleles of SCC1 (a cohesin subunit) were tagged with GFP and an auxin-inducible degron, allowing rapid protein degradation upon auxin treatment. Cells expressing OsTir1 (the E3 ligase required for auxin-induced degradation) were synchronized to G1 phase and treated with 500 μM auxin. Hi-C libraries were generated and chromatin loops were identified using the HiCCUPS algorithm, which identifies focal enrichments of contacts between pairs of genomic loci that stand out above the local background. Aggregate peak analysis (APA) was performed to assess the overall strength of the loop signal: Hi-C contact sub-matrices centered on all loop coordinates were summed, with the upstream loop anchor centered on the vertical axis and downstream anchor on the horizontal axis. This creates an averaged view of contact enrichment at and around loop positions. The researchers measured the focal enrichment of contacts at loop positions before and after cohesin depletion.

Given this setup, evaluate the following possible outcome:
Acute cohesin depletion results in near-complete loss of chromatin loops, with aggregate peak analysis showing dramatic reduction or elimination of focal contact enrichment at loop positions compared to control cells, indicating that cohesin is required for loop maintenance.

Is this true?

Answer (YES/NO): YES